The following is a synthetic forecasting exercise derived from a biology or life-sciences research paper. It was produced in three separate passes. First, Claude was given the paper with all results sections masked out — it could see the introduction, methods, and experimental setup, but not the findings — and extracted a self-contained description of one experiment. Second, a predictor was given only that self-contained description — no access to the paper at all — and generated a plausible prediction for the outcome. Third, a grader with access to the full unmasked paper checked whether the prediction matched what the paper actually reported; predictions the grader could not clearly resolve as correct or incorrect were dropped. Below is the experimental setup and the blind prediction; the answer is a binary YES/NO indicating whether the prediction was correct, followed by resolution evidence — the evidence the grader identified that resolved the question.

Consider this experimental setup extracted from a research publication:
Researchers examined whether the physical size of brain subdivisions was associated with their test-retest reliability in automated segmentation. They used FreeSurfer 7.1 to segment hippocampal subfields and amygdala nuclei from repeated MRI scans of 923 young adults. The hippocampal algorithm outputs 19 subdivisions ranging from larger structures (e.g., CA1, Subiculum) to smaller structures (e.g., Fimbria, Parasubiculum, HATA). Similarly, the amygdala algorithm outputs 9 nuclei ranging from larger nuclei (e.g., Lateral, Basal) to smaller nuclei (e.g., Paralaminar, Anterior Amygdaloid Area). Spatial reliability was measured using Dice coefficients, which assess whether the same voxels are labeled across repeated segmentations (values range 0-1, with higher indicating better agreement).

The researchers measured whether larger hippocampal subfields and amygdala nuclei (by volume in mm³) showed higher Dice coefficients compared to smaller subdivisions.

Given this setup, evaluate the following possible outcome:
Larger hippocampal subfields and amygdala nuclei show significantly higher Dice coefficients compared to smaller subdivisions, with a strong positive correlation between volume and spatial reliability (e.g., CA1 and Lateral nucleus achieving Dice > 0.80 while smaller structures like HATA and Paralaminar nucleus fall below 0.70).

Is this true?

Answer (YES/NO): NO